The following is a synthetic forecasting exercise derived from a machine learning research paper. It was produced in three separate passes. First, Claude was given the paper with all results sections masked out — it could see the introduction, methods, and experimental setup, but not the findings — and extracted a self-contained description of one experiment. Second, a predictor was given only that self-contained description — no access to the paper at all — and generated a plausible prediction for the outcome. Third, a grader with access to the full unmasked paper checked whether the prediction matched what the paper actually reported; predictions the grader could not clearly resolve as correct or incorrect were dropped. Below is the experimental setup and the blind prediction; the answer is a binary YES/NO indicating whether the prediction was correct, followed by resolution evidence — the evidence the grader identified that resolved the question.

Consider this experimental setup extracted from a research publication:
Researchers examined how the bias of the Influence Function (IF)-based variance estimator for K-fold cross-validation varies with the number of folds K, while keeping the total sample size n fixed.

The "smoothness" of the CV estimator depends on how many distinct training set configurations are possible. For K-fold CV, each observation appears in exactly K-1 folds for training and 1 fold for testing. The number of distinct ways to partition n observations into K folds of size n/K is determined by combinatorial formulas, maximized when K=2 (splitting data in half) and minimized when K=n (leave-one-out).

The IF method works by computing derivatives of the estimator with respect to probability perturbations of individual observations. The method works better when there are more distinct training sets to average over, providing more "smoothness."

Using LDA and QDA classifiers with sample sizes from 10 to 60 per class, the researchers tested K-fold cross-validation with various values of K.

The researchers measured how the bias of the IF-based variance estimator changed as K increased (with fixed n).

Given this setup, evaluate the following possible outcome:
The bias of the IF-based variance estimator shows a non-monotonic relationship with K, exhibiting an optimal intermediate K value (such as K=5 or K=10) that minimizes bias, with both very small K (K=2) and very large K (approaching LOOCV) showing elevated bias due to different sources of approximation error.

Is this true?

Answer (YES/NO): NO